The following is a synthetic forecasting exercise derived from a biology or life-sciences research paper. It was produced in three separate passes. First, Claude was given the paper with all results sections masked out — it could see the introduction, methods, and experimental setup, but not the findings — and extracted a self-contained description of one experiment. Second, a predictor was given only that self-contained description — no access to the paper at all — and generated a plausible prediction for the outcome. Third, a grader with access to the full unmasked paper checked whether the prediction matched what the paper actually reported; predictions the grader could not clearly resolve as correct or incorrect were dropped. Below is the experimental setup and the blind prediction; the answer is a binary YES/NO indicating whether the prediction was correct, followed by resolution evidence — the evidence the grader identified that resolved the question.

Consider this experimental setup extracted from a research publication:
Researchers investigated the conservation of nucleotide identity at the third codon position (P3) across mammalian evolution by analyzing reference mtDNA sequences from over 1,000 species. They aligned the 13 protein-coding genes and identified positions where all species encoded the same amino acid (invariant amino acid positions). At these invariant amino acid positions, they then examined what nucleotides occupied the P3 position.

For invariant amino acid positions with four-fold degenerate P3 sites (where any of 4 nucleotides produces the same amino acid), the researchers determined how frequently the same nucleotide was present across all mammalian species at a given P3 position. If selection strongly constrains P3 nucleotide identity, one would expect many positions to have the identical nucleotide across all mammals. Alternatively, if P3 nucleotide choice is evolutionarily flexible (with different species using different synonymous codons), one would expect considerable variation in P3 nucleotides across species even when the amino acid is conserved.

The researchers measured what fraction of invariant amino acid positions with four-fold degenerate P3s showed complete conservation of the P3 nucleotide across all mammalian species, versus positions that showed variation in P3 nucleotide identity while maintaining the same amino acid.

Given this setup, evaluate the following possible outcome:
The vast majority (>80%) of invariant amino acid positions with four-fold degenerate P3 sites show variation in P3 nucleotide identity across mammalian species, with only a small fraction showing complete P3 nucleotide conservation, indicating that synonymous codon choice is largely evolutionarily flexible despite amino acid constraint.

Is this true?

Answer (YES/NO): YES